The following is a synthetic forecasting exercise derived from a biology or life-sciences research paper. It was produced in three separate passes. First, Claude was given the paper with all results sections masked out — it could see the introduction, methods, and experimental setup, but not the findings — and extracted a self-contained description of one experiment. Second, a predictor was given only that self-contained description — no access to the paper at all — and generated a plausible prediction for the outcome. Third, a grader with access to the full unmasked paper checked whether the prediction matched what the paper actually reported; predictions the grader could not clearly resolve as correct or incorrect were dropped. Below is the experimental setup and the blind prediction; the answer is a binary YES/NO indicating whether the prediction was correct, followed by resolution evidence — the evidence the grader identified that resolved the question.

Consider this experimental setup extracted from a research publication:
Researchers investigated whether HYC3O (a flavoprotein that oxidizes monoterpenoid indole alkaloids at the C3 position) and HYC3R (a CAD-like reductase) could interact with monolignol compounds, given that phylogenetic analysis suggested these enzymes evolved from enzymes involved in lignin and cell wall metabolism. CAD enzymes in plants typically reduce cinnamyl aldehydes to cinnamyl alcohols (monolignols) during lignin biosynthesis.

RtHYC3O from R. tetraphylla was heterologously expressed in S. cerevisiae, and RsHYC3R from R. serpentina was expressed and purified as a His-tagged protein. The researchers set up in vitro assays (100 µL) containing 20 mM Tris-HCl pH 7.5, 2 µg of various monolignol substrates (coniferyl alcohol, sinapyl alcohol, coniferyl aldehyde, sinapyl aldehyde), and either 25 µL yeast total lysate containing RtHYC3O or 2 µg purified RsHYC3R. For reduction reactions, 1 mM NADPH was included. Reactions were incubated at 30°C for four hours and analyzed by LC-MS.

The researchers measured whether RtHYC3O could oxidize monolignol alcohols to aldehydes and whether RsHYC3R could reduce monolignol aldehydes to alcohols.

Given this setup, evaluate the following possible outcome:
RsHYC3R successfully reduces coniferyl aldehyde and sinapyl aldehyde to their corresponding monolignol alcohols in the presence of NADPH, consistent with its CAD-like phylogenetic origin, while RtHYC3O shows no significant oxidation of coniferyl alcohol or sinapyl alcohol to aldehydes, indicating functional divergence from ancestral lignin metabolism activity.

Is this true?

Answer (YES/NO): NO